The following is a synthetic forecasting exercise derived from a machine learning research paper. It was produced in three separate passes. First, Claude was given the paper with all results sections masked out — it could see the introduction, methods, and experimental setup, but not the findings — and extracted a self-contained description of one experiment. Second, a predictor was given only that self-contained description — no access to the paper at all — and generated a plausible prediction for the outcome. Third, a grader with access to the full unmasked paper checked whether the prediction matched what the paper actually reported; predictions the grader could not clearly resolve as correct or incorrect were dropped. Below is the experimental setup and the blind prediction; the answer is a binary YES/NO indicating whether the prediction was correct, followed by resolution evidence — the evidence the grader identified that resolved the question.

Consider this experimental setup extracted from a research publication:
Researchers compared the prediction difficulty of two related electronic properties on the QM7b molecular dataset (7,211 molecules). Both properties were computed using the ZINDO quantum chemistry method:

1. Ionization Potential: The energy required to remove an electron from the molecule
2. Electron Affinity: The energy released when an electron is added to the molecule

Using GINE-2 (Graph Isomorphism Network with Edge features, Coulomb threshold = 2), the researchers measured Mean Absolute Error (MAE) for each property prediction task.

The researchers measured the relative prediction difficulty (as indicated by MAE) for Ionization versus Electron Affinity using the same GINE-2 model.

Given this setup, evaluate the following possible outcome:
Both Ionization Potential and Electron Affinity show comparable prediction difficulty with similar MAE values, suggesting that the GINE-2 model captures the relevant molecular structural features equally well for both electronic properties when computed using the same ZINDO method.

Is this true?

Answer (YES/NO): NO